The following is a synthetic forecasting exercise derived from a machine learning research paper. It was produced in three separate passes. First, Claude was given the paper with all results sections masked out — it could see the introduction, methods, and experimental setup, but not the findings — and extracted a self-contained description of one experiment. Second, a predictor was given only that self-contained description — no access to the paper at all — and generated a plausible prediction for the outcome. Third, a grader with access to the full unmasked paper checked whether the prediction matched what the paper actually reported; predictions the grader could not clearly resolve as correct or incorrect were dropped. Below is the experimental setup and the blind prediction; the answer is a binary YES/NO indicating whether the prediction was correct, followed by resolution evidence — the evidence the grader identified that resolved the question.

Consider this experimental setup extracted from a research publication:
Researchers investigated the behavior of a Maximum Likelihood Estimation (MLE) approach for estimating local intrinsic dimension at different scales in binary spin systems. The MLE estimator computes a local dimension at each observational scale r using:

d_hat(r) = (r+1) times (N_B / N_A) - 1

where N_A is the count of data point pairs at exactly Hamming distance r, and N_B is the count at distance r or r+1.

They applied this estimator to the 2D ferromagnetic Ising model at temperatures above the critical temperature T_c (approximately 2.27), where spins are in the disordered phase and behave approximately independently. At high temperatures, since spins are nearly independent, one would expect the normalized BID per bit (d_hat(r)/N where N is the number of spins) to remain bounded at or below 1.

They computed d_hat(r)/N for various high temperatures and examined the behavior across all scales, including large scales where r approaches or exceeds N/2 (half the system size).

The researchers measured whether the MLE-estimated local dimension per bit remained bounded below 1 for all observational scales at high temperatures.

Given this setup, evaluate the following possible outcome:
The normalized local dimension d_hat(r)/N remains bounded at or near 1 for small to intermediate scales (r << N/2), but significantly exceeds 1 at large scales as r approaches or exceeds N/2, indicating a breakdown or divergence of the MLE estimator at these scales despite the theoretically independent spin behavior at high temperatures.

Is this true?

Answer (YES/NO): YES